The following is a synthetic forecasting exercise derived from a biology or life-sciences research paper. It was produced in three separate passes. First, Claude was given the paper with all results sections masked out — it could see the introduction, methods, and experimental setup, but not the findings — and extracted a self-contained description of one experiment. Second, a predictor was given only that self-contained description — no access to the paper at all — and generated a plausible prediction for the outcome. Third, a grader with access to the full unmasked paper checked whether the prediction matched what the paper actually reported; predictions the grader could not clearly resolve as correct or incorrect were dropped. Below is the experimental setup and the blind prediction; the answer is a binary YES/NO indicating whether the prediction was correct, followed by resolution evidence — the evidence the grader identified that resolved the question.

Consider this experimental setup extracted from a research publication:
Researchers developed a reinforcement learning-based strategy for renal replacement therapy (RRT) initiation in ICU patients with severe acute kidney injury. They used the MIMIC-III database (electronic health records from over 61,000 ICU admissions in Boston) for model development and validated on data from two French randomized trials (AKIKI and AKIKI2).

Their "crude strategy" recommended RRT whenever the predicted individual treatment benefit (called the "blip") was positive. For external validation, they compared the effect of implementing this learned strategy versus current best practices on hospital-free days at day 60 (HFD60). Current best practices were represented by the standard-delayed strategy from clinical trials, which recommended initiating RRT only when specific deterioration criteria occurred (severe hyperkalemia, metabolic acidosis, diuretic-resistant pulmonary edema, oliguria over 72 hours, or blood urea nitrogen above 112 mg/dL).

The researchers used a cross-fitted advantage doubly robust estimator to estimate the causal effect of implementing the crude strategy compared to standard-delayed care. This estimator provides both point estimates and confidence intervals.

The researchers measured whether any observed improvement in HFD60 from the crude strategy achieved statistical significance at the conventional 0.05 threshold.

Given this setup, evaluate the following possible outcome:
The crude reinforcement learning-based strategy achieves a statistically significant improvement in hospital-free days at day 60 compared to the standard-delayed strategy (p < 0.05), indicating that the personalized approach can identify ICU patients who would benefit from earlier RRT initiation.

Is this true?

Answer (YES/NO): NO